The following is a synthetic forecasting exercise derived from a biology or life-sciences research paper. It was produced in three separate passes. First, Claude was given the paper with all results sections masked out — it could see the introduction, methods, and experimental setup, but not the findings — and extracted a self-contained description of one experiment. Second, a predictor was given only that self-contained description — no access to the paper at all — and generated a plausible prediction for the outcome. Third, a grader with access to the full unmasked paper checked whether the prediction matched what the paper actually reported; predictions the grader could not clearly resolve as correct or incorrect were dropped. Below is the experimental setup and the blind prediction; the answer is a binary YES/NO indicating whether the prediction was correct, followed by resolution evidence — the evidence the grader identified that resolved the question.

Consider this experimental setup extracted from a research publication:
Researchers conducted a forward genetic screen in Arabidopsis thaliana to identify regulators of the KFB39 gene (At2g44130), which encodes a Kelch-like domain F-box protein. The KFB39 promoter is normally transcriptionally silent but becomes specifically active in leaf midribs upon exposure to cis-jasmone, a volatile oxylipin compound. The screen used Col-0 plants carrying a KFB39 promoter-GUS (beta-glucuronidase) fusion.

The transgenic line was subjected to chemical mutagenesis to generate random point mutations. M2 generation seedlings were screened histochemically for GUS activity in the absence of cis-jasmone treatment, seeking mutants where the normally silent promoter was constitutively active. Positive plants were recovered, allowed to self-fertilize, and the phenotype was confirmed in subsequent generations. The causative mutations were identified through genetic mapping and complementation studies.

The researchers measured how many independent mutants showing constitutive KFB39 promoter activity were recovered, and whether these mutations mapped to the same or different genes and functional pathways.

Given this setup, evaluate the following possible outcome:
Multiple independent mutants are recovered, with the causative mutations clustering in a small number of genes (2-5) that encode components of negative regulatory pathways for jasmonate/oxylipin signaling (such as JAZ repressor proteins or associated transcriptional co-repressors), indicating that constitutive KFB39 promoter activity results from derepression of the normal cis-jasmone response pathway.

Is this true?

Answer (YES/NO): NO